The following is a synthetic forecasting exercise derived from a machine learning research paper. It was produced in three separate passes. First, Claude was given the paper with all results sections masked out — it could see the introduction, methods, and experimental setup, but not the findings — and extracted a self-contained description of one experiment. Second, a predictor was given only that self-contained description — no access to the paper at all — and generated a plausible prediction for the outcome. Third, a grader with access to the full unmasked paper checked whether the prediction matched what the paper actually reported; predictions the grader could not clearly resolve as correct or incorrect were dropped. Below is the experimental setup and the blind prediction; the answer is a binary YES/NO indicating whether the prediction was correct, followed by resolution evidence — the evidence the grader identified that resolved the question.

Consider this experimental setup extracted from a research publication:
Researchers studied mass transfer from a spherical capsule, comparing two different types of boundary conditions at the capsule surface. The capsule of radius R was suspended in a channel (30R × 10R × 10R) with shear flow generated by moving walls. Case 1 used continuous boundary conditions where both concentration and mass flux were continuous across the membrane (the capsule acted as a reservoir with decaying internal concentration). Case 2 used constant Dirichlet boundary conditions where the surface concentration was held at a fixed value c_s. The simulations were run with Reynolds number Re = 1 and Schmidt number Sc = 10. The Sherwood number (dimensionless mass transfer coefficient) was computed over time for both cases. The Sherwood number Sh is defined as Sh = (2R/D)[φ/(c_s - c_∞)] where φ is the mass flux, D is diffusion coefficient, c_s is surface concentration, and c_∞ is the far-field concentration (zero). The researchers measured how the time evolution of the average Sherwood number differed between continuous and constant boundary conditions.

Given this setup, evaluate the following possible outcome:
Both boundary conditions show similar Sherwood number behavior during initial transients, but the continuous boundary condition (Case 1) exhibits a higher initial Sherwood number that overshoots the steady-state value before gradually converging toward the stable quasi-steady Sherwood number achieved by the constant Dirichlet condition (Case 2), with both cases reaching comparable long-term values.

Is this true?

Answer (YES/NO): NO